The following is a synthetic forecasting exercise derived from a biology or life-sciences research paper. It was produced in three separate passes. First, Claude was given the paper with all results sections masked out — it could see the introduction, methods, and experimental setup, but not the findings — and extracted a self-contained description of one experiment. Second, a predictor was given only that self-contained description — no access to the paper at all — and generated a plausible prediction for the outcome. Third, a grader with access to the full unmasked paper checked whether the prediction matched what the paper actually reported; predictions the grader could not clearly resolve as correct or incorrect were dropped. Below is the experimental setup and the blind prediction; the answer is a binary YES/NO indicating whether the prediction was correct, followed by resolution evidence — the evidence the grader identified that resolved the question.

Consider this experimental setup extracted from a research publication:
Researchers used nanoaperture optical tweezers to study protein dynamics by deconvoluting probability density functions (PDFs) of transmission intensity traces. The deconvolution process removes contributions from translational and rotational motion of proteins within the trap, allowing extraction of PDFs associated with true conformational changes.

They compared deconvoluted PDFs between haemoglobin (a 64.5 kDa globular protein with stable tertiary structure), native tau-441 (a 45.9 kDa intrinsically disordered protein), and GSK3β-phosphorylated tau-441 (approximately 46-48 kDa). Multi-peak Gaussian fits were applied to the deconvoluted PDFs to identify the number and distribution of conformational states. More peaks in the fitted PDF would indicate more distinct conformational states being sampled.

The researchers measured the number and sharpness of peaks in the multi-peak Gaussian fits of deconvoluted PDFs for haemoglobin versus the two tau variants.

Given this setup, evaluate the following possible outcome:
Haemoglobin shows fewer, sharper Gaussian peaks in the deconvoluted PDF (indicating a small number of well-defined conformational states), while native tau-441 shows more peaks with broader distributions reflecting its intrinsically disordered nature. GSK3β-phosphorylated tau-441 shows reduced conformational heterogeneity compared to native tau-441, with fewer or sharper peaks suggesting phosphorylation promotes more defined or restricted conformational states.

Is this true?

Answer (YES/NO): YES